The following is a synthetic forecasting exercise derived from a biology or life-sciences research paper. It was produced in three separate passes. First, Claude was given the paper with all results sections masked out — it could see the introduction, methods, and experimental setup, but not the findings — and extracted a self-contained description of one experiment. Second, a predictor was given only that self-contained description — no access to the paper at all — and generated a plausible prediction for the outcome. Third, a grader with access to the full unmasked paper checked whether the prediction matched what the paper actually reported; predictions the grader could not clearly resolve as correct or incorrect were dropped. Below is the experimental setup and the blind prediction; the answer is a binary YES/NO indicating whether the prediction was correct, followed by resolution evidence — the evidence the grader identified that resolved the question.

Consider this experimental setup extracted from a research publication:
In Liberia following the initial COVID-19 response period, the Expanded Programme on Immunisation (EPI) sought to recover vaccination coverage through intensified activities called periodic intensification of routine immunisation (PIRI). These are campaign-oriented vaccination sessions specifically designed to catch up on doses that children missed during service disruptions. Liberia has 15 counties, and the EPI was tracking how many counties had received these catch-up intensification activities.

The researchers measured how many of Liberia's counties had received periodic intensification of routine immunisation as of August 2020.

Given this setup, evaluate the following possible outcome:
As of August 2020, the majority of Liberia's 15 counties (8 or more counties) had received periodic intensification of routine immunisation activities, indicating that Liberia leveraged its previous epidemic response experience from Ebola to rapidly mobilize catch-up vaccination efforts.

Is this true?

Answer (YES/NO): YES